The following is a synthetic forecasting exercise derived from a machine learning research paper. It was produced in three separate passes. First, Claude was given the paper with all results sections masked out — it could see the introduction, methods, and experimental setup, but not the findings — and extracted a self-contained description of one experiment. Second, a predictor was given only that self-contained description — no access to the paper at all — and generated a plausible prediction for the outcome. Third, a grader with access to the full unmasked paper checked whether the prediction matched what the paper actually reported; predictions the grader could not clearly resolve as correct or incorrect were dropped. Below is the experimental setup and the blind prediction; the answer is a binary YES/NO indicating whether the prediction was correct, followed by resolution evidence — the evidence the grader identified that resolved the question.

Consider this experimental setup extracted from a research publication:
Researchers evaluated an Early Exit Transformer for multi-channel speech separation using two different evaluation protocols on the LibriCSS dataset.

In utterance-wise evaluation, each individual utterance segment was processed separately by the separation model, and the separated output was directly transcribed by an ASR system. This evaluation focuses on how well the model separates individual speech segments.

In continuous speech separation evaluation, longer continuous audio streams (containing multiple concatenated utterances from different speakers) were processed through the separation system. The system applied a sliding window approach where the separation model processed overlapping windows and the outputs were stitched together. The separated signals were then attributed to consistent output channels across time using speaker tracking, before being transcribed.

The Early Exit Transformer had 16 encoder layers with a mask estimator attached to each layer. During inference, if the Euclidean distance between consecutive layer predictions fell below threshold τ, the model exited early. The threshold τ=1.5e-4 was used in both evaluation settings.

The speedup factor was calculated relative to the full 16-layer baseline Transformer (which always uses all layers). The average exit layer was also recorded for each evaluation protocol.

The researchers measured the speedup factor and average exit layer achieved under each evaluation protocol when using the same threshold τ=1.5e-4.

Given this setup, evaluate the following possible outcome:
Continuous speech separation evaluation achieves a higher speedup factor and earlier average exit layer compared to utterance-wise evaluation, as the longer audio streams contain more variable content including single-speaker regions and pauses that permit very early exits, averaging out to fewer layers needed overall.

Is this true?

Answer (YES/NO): NO